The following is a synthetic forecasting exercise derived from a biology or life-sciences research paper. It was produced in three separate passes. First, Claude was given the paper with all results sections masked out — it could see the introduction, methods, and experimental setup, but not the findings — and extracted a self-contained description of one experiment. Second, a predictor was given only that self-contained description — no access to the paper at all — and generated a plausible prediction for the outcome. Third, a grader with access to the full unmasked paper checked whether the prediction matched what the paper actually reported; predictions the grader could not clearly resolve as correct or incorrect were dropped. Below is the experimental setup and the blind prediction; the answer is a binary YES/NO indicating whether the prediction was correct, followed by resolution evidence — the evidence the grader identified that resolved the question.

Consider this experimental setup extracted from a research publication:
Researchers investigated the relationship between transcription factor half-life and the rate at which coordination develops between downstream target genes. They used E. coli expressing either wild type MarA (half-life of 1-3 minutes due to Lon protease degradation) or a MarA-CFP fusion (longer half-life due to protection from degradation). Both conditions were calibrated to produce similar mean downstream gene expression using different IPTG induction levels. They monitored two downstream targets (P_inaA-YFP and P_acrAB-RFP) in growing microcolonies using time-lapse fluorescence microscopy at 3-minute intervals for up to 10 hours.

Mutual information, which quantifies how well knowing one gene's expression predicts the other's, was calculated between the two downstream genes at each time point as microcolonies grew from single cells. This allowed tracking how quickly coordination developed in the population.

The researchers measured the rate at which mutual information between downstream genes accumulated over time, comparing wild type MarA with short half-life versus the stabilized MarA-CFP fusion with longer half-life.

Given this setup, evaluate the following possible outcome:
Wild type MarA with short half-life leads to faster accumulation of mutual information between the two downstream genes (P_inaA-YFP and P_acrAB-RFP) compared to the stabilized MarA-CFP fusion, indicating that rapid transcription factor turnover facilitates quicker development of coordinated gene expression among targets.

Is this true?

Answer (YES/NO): YES